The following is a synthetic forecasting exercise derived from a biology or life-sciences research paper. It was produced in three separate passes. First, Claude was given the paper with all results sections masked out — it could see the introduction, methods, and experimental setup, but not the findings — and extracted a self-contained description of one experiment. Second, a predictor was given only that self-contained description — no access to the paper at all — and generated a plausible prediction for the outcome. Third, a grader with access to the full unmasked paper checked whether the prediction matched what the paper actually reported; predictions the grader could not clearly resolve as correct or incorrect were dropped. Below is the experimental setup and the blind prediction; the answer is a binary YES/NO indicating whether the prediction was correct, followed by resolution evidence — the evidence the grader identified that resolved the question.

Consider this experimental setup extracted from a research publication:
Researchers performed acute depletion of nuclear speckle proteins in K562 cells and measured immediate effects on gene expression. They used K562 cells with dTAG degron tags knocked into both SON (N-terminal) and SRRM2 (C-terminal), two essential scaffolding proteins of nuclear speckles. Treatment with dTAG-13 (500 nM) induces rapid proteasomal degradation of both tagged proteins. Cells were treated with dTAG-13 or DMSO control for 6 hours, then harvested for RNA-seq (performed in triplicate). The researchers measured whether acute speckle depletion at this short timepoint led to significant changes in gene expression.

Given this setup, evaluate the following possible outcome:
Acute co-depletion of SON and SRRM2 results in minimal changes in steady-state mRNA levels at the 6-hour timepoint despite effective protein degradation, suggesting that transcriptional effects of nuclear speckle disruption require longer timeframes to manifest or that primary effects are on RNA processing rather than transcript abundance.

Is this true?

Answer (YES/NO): NO